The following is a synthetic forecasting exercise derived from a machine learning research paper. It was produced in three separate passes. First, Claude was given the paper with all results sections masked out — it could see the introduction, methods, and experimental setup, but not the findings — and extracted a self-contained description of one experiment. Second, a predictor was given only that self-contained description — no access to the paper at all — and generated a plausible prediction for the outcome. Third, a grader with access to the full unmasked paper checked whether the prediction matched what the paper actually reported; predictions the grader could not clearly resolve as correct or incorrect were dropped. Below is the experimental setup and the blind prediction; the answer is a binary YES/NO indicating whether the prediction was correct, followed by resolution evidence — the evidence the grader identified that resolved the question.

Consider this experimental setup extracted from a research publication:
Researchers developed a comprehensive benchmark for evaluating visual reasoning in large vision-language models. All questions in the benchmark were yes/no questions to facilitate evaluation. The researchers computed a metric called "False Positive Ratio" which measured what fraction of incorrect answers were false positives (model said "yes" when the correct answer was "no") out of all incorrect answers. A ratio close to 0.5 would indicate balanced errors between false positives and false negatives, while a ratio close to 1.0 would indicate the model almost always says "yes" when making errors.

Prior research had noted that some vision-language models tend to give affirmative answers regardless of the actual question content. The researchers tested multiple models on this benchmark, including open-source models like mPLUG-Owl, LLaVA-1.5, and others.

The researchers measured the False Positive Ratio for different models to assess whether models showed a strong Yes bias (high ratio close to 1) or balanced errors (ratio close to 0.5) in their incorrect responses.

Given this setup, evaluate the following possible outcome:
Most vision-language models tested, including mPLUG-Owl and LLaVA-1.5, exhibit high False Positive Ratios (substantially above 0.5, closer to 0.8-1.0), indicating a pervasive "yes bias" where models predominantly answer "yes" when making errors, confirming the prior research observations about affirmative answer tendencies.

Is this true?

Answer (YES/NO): NO